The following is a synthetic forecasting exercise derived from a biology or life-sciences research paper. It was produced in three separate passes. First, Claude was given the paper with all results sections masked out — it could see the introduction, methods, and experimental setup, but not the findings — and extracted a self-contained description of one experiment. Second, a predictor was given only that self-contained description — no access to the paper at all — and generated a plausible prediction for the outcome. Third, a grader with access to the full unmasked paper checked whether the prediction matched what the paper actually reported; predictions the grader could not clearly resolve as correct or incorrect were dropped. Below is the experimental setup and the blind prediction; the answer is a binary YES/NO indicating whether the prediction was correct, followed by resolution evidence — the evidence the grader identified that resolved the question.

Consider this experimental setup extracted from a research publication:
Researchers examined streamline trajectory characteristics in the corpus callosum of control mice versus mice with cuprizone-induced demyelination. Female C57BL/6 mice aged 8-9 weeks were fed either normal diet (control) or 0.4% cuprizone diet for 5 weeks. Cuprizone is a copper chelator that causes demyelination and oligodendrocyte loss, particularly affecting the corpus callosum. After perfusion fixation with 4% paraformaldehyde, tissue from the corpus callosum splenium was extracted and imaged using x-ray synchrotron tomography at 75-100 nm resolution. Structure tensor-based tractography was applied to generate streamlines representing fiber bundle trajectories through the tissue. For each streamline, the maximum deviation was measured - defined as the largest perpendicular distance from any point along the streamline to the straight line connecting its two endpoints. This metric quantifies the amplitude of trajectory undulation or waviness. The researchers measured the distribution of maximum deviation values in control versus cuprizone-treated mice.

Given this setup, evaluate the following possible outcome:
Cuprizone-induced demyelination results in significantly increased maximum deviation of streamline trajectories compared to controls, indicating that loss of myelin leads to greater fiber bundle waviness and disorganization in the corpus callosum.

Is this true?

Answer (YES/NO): NO